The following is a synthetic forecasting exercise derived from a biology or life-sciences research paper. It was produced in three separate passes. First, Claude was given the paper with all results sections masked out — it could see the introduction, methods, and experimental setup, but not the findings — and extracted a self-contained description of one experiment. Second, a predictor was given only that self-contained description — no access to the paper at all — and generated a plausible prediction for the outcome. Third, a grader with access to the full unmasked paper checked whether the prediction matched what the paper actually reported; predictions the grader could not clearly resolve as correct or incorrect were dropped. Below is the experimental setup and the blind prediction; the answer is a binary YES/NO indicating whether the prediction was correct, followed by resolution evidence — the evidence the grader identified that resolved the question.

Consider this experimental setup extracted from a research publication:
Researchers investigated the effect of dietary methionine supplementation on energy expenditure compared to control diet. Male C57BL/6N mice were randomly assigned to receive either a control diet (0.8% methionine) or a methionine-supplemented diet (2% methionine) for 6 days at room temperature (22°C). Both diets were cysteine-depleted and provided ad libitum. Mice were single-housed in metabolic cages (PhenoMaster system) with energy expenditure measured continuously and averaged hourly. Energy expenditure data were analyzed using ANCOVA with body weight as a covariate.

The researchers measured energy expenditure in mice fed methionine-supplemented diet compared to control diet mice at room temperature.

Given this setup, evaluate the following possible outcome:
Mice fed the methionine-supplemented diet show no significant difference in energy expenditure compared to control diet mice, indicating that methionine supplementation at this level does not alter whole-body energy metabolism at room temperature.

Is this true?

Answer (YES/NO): YES